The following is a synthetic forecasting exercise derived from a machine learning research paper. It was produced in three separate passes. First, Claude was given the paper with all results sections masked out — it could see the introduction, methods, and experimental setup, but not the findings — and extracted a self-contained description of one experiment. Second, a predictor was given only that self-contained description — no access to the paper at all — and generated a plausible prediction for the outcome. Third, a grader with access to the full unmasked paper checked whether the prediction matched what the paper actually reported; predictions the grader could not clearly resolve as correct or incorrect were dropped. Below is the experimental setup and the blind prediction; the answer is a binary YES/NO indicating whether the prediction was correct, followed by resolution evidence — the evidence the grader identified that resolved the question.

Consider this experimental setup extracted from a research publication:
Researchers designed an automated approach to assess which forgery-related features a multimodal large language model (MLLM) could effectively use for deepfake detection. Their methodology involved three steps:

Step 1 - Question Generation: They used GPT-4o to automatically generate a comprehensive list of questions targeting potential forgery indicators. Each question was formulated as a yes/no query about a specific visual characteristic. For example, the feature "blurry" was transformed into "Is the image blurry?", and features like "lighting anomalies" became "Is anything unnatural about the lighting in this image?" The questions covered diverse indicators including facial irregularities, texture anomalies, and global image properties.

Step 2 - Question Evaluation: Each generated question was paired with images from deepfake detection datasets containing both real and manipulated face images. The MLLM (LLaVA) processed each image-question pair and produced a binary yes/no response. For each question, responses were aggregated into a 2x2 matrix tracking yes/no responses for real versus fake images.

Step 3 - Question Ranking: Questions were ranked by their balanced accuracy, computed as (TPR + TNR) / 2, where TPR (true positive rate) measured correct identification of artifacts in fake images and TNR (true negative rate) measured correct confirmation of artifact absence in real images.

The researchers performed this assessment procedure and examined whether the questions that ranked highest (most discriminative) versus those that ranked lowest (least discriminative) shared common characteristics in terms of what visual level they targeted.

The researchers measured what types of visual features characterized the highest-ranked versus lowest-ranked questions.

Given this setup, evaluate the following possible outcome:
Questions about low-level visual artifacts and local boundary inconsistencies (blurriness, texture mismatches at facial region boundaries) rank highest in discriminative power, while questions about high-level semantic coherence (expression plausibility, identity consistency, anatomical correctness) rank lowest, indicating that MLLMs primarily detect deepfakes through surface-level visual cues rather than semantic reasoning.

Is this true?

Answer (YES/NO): NO